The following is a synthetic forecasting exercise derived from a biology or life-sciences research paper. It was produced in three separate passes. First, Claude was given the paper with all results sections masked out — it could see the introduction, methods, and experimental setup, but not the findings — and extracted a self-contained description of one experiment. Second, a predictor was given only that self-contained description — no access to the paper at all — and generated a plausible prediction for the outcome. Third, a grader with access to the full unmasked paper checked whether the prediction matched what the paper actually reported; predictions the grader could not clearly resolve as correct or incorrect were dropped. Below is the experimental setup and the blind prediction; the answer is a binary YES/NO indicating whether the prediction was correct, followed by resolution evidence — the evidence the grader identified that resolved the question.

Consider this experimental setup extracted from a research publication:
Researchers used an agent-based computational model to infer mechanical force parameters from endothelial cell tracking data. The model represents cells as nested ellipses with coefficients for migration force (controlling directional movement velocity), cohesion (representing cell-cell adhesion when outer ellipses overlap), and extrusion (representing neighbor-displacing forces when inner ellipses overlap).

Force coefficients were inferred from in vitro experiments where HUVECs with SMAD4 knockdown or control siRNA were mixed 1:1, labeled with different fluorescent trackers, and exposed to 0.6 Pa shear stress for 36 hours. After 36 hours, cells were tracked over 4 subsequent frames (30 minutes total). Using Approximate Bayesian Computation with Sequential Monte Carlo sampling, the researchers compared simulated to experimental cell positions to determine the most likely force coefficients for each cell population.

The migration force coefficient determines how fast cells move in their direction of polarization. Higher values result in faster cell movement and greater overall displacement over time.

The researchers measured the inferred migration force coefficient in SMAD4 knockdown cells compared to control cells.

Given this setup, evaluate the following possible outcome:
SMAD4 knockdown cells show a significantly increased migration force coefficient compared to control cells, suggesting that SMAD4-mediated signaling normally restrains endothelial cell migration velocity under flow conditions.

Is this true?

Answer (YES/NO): YES